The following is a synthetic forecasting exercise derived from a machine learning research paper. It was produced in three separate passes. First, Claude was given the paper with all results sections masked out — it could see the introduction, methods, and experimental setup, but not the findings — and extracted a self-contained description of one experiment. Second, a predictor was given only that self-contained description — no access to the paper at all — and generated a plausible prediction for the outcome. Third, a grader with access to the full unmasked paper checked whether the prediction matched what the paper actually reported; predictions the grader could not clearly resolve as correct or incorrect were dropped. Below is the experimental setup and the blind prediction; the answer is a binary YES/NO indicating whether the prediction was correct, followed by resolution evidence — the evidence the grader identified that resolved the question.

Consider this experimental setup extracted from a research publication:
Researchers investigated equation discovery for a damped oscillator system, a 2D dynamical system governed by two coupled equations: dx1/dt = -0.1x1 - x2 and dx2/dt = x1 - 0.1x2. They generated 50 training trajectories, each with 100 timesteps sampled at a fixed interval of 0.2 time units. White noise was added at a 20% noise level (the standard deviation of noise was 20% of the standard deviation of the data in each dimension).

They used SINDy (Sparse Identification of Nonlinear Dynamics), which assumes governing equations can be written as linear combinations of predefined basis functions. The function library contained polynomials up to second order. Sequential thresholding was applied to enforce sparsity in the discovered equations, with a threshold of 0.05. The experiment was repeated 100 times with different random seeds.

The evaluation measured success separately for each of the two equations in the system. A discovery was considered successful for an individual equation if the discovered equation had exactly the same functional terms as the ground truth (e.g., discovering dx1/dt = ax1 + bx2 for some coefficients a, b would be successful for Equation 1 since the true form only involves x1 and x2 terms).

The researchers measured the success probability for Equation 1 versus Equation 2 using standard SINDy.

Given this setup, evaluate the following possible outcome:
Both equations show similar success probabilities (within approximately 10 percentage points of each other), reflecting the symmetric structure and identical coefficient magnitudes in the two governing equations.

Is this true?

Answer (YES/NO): YES